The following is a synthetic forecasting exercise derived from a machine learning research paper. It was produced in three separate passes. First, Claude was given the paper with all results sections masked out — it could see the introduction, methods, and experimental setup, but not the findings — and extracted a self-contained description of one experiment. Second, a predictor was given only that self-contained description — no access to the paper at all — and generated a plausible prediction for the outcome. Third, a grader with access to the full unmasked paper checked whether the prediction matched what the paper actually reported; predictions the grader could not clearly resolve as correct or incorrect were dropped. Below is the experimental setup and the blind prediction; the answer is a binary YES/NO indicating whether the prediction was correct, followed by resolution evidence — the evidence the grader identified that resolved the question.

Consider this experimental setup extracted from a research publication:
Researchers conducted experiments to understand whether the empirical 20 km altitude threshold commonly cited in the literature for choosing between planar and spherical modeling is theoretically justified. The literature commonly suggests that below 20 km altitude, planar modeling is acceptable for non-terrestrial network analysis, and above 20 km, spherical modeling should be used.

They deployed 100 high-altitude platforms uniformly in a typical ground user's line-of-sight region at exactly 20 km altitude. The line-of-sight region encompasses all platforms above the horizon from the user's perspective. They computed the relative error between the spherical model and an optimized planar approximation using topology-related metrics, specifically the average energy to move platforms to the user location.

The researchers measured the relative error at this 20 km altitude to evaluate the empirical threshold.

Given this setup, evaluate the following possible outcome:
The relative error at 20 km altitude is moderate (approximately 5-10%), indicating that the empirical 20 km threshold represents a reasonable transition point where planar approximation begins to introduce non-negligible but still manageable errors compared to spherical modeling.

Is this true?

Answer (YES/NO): NO